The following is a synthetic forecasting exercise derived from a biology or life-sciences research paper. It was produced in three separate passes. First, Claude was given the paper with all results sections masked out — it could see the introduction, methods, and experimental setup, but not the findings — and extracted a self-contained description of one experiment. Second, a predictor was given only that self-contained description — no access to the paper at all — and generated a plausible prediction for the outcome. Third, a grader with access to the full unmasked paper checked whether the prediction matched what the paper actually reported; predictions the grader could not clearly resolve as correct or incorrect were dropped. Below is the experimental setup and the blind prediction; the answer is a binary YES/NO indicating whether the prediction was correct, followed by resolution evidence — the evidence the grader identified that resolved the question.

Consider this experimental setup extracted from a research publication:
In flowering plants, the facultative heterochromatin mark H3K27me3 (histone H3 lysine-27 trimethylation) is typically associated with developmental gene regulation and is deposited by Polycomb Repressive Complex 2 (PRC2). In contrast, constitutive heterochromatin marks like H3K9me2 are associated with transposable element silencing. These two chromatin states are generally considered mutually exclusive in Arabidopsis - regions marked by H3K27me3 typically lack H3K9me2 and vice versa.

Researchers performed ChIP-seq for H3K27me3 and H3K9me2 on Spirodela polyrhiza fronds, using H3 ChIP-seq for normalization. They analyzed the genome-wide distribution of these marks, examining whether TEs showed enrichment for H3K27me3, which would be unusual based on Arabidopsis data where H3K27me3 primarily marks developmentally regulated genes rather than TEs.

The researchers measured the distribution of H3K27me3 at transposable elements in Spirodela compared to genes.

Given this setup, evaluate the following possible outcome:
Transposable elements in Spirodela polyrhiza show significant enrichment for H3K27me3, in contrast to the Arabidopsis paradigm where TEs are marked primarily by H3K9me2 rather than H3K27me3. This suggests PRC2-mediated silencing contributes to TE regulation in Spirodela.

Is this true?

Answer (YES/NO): NO